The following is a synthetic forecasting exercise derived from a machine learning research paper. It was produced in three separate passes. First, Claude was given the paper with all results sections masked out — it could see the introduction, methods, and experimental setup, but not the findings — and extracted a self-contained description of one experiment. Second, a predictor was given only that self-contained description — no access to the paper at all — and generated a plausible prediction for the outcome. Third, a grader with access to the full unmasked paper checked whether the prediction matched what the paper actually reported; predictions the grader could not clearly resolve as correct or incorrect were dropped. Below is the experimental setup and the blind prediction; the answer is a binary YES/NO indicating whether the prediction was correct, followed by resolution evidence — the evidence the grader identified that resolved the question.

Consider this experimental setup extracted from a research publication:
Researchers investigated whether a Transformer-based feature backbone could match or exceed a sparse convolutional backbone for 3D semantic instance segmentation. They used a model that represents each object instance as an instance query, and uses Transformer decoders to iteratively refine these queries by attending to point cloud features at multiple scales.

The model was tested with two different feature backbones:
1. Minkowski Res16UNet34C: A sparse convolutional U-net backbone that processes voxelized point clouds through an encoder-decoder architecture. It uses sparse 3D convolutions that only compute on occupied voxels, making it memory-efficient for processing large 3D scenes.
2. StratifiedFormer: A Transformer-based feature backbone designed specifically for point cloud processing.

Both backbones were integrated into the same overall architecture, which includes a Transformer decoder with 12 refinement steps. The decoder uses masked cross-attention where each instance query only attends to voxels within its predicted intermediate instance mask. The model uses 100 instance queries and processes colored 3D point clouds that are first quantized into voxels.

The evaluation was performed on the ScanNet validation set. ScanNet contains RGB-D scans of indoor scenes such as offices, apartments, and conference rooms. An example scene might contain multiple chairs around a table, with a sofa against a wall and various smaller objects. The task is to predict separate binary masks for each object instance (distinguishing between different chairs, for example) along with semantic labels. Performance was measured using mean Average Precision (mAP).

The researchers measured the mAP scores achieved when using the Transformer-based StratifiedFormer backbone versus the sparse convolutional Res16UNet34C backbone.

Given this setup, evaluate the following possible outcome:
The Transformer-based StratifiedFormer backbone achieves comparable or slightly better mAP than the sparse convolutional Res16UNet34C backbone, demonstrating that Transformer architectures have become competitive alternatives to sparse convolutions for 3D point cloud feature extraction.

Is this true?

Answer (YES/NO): NO